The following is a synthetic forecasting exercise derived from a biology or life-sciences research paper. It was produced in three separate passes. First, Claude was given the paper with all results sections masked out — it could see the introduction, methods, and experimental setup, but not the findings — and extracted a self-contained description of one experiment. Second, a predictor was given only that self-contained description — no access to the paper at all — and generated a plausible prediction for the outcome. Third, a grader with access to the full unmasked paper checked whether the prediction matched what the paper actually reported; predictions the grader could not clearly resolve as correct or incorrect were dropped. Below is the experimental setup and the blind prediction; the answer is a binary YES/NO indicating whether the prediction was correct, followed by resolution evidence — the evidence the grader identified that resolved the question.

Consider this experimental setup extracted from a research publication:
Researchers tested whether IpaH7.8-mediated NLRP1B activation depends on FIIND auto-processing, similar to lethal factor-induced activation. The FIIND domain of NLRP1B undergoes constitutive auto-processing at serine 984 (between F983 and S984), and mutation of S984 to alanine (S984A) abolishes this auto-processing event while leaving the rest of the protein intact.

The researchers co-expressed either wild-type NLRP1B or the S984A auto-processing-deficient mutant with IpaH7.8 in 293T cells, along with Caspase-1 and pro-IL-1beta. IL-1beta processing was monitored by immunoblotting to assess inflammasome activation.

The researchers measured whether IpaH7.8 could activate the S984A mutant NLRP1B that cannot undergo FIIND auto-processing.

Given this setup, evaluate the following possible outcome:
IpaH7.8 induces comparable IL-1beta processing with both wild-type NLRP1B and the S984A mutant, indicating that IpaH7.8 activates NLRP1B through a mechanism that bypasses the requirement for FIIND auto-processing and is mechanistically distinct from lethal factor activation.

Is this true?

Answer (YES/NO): NO